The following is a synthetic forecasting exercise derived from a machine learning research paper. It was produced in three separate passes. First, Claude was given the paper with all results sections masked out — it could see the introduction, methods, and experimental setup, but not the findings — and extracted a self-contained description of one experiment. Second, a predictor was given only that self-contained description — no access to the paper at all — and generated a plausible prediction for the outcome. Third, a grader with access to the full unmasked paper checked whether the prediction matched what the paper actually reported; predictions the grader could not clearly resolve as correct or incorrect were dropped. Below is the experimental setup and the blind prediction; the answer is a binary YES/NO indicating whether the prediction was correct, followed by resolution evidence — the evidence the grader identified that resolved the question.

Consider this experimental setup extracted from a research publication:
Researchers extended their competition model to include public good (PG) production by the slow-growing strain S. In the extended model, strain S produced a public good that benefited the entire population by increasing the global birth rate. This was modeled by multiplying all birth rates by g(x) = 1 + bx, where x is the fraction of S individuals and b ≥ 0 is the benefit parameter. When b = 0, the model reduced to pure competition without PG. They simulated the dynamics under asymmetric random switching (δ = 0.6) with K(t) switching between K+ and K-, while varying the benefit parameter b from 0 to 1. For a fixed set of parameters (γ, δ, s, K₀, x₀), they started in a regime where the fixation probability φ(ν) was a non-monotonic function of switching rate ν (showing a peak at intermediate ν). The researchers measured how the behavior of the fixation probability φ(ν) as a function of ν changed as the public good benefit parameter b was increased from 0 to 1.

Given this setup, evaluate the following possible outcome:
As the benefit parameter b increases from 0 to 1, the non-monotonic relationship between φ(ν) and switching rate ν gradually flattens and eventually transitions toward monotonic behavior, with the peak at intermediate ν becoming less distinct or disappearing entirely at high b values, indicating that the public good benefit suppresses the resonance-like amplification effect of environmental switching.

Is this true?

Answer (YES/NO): YES